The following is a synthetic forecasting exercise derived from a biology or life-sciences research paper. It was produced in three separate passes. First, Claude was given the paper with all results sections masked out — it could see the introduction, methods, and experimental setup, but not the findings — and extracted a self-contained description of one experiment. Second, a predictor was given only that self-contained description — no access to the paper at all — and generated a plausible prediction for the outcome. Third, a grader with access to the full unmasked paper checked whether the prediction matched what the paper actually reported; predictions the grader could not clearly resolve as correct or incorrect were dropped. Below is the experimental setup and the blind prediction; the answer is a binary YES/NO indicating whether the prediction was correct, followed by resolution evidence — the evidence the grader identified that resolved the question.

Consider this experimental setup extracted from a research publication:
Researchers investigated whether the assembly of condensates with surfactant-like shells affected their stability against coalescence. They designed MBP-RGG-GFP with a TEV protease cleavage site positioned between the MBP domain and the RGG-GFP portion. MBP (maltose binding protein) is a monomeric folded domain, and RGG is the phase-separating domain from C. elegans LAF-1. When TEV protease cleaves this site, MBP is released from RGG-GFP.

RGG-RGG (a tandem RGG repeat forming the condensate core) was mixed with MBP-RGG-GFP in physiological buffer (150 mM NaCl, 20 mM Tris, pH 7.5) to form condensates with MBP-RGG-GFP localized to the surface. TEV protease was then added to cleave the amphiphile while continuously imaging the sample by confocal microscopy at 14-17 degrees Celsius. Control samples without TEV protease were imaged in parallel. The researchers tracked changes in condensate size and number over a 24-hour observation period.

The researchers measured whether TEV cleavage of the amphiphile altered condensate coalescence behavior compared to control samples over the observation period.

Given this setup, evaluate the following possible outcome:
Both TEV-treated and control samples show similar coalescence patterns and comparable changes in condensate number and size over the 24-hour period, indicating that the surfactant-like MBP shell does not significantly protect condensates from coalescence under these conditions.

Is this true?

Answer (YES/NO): NO